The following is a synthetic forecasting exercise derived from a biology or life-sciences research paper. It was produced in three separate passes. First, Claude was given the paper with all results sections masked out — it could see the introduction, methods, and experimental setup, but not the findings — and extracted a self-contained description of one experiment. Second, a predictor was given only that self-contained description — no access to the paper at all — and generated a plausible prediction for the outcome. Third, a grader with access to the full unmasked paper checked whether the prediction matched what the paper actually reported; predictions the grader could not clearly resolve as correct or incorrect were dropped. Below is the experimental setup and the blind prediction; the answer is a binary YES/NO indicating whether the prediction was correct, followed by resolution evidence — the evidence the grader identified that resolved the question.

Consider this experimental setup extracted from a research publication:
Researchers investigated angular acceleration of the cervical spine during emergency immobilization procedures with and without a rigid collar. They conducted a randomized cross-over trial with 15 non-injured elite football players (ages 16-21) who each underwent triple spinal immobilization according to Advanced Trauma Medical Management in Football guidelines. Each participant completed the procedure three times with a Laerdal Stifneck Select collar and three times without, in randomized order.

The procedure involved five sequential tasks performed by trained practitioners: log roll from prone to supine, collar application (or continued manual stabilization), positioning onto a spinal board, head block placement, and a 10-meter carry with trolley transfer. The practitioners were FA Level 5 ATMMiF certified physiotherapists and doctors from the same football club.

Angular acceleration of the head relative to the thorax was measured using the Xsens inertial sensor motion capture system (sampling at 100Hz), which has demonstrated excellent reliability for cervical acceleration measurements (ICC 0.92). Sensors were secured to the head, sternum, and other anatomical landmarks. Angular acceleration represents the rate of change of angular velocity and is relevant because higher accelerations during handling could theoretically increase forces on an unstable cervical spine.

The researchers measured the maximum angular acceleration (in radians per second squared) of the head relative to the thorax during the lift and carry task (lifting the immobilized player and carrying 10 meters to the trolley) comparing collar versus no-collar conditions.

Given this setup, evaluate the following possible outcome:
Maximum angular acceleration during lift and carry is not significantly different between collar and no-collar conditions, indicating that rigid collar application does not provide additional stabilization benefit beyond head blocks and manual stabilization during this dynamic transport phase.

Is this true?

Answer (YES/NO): NO